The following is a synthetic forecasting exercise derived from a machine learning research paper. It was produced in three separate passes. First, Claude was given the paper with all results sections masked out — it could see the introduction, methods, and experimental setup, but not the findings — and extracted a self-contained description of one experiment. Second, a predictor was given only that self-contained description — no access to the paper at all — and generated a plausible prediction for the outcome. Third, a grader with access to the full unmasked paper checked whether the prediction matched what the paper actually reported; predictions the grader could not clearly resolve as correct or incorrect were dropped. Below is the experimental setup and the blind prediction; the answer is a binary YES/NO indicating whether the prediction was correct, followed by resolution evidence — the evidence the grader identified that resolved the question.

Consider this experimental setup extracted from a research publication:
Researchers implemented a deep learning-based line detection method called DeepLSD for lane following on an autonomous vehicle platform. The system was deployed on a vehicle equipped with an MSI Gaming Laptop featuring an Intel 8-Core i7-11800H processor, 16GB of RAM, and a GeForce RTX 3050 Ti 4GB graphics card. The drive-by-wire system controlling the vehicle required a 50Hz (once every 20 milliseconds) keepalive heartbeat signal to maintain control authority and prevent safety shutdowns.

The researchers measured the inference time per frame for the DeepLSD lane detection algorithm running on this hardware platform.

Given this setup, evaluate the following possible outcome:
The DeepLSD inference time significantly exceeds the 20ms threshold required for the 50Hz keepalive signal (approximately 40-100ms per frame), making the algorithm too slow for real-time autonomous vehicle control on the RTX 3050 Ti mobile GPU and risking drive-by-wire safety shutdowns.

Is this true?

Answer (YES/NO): NO